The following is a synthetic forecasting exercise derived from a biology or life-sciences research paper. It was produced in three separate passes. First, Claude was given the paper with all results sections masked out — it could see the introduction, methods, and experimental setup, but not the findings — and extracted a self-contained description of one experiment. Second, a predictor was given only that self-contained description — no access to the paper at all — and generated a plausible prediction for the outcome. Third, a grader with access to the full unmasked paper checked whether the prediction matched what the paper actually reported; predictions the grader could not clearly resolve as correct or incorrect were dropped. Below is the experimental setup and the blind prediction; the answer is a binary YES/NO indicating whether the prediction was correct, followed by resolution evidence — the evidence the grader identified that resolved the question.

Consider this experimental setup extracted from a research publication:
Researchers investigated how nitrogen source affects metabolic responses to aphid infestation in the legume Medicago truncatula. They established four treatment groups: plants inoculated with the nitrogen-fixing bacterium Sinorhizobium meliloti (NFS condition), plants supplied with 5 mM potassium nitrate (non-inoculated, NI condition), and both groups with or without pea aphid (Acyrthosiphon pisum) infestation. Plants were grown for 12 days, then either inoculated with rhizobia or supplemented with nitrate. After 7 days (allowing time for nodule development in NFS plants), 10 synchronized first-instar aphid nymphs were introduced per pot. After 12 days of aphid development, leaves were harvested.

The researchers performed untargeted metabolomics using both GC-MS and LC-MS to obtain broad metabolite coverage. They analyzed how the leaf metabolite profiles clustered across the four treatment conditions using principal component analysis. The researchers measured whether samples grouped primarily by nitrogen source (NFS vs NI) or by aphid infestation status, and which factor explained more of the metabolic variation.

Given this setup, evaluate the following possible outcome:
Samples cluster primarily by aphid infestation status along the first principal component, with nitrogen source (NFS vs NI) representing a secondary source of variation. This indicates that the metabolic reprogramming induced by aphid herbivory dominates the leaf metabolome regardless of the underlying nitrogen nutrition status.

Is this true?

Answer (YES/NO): YES